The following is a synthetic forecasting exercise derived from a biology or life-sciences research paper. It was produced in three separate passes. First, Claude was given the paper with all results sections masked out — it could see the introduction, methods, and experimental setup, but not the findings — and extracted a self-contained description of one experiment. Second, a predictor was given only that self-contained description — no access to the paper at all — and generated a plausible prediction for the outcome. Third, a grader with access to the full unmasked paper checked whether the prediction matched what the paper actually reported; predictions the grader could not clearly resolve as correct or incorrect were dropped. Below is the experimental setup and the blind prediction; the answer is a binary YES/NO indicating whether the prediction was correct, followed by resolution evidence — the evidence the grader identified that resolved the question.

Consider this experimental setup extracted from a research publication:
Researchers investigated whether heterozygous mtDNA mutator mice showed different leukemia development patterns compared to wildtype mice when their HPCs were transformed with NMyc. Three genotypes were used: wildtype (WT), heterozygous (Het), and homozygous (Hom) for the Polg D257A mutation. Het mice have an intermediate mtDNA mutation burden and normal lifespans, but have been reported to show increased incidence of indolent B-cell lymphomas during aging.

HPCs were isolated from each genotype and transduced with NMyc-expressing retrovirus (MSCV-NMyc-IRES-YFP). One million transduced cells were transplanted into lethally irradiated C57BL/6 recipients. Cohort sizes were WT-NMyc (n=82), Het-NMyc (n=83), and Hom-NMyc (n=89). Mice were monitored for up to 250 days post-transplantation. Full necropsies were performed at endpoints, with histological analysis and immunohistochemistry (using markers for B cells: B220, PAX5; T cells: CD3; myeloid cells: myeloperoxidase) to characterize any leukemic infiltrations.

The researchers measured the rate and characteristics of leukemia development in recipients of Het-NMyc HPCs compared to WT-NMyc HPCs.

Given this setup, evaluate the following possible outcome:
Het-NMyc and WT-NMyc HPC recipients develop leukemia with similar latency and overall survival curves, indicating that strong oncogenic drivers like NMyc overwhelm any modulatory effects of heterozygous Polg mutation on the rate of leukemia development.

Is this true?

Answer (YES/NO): YES